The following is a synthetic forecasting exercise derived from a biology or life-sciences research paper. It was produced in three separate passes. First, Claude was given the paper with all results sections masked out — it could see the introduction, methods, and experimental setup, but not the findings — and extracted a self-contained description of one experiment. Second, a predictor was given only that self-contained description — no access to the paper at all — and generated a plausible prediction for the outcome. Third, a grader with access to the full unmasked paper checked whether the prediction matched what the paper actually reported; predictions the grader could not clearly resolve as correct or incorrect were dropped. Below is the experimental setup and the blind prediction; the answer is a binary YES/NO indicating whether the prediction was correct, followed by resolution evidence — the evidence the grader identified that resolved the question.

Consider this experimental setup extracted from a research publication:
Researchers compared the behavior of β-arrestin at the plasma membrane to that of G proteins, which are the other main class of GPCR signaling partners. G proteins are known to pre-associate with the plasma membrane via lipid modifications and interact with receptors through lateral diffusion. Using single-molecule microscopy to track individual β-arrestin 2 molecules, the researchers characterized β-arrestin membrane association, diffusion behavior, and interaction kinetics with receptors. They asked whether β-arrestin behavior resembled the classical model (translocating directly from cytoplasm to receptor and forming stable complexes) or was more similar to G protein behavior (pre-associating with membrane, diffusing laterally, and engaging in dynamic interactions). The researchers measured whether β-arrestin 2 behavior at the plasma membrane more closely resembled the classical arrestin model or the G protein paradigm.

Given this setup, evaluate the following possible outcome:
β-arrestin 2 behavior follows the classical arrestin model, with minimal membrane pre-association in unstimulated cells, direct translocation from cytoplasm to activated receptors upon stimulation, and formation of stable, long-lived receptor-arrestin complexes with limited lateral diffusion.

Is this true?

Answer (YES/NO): NO